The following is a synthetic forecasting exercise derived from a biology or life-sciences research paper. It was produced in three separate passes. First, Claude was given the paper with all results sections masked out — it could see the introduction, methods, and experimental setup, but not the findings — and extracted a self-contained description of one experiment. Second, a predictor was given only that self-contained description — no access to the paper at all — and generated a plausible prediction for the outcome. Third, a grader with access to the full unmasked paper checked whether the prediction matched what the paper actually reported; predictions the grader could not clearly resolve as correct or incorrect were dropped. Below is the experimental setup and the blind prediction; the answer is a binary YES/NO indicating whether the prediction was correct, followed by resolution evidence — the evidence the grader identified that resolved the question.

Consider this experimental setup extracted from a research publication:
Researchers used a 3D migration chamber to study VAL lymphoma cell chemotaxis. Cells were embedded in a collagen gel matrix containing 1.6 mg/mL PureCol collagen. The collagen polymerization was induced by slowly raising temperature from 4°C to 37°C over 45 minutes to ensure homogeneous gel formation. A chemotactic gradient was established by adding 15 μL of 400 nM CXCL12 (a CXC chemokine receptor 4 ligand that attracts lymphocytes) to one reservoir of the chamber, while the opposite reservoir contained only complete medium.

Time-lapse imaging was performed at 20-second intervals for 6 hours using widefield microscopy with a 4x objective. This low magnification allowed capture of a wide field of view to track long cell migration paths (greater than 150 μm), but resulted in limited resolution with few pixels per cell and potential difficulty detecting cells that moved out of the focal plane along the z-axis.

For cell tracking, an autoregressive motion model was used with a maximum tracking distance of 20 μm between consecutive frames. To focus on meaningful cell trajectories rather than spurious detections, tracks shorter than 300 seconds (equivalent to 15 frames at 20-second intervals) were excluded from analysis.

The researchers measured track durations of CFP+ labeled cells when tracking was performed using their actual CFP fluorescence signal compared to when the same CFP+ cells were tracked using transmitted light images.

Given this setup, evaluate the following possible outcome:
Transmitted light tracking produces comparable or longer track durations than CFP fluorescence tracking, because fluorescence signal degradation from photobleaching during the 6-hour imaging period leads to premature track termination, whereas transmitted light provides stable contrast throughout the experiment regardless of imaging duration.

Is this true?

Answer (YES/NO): NO